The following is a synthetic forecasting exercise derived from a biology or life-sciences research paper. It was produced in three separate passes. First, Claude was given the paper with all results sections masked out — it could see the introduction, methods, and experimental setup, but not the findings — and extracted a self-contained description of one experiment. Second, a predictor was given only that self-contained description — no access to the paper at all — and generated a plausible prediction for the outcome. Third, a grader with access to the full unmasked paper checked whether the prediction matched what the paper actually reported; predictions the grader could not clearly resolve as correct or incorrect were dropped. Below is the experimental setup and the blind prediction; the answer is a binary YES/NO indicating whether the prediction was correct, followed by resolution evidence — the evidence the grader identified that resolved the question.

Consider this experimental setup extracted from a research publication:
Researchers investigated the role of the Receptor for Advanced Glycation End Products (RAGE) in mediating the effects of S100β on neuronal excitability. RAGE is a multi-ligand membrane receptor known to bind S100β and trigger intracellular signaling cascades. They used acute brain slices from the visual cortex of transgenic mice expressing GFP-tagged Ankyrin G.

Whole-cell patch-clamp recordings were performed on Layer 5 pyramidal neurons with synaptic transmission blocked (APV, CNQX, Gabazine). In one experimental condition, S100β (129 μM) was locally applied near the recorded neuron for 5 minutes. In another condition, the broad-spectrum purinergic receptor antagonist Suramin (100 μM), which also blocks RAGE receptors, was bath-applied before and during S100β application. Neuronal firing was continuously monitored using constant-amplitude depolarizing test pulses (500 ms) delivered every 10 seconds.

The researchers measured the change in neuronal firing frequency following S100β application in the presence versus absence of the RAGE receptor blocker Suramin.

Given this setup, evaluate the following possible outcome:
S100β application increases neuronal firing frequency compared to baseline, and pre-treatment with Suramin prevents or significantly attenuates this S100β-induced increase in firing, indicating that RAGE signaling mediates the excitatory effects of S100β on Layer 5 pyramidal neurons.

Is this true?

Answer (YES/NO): NO